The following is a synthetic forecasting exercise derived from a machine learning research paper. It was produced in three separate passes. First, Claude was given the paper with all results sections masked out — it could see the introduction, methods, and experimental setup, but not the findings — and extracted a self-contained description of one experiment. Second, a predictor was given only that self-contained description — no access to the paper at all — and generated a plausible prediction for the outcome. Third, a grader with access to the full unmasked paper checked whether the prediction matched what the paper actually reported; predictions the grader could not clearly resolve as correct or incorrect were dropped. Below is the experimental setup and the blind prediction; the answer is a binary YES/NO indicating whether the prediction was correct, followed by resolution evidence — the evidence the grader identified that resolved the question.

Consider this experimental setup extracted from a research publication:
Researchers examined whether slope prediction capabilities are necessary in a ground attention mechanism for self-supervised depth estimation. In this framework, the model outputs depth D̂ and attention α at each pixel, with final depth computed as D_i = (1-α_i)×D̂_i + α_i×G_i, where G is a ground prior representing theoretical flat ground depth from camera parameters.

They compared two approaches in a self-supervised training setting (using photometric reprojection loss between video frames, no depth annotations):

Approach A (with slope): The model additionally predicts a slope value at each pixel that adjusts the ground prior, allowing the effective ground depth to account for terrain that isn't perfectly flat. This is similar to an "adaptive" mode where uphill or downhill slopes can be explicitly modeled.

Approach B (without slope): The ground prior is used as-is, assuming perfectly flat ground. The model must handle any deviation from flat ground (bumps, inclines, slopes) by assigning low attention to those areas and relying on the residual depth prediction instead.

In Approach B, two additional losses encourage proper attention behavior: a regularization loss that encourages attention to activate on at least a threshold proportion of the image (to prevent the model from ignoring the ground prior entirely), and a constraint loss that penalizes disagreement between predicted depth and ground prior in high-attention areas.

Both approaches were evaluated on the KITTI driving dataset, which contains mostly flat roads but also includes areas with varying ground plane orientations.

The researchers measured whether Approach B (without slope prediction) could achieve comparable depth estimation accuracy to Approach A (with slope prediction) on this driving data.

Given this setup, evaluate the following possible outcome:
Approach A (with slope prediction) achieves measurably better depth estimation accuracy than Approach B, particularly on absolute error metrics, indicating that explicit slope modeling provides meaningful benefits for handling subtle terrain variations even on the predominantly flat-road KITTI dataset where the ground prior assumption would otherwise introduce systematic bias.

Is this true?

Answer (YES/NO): NO